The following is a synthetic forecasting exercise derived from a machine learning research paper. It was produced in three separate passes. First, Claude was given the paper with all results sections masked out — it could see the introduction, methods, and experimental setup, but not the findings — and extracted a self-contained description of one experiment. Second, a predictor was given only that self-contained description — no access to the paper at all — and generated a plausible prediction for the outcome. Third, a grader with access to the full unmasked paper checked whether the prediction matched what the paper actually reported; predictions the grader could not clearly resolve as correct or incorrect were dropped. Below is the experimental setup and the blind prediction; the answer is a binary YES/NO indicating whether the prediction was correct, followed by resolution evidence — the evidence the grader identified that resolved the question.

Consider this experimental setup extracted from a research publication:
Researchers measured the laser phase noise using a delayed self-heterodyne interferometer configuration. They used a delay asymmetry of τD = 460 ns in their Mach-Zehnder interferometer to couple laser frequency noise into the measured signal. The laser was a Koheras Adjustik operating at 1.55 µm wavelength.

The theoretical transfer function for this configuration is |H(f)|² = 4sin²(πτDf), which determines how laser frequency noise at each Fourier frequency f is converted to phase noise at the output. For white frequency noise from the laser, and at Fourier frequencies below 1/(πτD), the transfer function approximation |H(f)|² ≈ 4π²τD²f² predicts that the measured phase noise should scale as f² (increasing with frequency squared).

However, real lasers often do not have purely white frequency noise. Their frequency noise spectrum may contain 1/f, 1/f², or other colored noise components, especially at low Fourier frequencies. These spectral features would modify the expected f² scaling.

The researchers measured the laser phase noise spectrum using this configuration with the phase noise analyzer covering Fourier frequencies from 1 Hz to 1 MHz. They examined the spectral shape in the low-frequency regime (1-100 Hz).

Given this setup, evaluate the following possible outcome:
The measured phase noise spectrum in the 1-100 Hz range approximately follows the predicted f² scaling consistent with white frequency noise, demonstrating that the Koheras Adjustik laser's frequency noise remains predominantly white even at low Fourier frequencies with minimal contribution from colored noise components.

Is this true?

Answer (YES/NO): NO